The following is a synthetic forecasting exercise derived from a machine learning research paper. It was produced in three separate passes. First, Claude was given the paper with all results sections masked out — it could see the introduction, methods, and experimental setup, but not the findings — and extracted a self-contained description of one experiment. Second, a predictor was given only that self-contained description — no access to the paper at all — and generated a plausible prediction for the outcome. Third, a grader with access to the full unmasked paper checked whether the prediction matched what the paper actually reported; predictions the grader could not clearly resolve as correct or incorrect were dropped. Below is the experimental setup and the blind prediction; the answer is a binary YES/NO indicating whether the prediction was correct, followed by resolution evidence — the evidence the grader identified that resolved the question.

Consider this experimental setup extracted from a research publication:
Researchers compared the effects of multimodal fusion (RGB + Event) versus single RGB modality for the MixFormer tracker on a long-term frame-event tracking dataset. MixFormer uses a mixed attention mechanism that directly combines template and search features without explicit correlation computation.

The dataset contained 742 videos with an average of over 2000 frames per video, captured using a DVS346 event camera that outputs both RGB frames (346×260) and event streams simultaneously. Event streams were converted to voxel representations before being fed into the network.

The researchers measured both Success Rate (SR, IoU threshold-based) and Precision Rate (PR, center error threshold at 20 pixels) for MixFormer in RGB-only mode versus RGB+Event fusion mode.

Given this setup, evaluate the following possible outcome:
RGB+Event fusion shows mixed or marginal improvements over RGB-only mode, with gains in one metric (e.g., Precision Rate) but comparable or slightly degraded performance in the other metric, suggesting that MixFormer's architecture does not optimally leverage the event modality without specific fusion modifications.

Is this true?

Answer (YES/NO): YES